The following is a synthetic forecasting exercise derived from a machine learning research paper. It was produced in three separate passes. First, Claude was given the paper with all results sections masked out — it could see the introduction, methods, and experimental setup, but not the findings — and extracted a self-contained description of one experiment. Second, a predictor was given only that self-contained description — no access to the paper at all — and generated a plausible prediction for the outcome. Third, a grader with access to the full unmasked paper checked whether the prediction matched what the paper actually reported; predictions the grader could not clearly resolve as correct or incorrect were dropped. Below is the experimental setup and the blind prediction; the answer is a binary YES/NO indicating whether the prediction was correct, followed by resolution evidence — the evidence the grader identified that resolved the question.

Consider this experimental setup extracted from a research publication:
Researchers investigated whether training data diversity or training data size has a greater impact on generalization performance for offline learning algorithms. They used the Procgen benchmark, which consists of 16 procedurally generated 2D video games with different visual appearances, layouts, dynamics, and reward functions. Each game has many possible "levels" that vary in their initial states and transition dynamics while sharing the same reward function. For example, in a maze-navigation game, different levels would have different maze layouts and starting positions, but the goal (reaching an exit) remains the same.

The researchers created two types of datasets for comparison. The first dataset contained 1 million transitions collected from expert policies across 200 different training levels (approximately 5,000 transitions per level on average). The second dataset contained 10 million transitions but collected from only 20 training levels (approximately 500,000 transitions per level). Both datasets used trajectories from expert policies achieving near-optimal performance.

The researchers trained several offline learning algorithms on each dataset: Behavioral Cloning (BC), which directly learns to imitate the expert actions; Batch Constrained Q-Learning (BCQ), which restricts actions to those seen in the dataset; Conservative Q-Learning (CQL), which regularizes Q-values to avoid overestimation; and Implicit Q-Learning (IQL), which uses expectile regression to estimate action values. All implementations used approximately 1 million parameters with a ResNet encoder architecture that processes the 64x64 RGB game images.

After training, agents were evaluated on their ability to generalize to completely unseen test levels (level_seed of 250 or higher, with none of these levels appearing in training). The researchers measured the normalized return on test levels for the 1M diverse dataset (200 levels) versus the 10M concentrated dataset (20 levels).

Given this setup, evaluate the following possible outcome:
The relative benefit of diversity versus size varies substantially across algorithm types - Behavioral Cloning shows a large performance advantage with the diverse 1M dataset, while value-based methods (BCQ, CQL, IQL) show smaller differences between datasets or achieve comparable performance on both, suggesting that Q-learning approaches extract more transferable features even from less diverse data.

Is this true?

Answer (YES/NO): NO